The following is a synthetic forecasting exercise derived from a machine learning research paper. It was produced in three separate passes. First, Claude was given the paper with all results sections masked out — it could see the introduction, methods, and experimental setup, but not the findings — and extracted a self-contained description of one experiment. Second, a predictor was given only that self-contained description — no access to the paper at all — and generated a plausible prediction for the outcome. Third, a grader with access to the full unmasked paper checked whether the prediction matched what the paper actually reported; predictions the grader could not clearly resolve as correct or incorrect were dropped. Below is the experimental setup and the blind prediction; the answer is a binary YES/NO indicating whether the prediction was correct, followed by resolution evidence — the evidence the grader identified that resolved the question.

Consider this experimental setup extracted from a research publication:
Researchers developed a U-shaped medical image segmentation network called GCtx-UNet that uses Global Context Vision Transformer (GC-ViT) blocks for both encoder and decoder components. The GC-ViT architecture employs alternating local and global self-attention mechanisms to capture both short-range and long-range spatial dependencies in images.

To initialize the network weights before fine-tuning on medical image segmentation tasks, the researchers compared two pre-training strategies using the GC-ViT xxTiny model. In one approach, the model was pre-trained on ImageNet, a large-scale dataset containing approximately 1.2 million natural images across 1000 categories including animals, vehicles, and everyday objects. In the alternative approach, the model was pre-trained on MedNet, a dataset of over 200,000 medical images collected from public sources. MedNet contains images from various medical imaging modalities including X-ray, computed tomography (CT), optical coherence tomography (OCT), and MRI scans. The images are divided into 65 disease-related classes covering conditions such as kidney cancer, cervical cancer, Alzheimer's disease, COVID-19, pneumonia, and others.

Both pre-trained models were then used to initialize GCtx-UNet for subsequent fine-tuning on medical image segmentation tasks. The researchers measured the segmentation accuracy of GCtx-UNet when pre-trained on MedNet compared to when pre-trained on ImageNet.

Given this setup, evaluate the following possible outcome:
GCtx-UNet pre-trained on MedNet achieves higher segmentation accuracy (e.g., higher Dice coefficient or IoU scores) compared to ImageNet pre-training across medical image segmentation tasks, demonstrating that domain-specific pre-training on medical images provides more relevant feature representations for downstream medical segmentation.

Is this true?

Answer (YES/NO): YES